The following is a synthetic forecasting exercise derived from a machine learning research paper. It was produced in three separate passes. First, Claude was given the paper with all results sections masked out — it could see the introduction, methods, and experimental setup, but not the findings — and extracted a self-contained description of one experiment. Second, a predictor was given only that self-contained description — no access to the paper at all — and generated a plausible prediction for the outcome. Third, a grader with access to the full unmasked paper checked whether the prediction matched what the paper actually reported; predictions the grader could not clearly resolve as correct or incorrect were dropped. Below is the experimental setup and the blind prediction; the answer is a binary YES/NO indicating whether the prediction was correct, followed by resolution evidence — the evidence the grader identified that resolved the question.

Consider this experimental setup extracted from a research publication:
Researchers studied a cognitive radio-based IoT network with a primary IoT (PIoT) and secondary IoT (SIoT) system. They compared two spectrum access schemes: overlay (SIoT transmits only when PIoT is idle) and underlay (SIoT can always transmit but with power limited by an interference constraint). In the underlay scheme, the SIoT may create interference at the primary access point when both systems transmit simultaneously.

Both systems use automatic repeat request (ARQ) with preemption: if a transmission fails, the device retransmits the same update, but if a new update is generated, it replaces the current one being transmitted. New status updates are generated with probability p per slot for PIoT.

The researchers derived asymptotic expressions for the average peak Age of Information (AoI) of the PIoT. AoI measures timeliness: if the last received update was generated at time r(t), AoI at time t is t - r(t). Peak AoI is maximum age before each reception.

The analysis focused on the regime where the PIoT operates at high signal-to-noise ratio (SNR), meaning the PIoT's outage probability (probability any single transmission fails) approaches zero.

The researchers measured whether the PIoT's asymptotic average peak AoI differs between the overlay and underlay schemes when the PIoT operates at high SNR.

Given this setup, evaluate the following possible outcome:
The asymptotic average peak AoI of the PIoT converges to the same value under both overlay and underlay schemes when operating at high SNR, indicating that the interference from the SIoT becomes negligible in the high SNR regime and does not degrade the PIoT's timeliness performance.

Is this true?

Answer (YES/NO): YES